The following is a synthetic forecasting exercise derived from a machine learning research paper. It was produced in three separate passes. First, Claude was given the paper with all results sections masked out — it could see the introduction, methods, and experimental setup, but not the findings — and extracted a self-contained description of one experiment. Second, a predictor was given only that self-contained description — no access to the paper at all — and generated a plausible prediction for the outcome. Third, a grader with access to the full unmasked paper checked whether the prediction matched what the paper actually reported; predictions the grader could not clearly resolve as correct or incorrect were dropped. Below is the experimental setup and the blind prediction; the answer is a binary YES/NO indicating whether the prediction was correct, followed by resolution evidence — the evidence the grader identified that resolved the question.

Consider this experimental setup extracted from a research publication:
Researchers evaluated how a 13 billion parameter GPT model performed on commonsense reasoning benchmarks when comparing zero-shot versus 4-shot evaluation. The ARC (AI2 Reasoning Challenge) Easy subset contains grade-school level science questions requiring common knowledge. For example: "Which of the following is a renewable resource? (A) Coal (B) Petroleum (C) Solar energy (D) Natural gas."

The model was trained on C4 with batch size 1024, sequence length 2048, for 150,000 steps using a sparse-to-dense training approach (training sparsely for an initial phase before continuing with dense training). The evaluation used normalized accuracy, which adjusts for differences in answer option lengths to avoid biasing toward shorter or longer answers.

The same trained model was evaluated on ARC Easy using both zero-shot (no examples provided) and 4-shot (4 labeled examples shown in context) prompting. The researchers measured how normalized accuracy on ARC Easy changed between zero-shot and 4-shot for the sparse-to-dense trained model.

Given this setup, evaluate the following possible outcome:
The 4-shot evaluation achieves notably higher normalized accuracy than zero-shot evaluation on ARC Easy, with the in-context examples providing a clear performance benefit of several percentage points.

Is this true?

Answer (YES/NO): YES